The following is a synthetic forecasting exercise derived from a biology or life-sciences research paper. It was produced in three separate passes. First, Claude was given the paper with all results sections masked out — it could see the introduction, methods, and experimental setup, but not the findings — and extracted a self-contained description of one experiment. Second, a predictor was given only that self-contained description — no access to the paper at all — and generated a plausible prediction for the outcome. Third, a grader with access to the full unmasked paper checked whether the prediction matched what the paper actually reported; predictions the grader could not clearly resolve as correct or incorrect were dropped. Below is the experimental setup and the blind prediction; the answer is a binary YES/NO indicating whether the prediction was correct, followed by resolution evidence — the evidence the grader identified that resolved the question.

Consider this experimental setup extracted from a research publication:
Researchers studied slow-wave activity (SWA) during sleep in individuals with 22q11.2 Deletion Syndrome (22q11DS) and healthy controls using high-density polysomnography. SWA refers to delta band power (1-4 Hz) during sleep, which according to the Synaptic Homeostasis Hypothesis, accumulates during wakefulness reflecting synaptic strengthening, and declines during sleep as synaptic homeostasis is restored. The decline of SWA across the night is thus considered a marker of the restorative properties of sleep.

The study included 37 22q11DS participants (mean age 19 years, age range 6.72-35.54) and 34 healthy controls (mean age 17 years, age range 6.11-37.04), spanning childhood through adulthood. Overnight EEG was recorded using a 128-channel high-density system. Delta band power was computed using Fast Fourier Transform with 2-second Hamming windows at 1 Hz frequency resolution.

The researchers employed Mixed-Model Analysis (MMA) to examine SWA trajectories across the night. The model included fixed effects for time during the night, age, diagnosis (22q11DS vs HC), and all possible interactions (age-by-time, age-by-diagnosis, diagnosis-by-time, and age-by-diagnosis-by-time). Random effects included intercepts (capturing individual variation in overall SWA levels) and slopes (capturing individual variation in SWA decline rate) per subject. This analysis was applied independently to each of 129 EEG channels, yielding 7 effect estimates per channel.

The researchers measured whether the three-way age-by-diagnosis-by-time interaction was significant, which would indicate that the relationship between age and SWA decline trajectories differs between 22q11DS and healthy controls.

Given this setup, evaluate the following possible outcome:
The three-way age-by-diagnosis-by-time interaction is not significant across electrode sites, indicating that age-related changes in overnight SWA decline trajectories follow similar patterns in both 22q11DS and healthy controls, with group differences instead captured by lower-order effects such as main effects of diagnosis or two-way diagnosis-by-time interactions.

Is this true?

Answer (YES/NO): NO